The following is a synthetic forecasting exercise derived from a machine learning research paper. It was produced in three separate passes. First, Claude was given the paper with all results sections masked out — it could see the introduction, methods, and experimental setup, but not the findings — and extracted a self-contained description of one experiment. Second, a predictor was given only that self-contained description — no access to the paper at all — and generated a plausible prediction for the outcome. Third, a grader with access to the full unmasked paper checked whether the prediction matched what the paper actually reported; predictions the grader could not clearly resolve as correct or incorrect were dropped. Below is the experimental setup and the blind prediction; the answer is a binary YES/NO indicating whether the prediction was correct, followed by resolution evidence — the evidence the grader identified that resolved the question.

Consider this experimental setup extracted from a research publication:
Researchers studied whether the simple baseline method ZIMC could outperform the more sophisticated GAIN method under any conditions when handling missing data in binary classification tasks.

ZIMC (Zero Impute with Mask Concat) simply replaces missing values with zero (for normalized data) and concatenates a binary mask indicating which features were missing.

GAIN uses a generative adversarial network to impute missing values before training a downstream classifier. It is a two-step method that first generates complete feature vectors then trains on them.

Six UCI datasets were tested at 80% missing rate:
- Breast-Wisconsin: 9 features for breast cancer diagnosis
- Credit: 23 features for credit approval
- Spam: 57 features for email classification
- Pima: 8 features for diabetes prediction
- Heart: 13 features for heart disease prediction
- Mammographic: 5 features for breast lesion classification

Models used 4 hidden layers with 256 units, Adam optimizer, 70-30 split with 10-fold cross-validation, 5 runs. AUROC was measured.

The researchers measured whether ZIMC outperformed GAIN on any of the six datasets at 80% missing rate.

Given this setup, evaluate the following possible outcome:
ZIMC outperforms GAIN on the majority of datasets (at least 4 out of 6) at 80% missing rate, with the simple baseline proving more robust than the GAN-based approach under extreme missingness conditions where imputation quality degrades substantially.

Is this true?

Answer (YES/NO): YES